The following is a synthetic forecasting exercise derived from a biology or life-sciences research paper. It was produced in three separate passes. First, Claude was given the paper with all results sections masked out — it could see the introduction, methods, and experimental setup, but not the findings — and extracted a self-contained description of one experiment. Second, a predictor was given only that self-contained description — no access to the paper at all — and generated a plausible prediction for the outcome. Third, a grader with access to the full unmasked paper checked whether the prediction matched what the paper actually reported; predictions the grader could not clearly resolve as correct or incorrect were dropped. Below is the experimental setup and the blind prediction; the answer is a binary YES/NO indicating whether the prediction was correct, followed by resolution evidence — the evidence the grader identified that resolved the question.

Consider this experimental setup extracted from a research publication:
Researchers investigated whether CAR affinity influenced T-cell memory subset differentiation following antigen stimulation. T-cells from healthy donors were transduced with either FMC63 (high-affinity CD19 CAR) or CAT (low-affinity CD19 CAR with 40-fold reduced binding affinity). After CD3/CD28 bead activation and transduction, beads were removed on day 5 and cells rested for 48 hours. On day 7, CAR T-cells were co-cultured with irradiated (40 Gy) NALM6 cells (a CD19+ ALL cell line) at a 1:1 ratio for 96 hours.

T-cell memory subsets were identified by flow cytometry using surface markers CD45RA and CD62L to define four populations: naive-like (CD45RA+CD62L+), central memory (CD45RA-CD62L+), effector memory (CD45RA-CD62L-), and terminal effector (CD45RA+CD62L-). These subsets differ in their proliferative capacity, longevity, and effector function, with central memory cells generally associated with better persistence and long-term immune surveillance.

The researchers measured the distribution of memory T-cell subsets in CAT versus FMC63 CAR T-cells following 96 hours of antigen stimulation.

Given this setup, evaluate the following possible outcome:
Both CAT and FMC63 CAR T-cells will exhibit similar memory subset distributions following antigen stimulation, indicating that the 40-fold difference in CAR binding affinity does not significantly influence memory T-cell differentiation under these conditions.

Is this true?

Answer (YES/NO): NO